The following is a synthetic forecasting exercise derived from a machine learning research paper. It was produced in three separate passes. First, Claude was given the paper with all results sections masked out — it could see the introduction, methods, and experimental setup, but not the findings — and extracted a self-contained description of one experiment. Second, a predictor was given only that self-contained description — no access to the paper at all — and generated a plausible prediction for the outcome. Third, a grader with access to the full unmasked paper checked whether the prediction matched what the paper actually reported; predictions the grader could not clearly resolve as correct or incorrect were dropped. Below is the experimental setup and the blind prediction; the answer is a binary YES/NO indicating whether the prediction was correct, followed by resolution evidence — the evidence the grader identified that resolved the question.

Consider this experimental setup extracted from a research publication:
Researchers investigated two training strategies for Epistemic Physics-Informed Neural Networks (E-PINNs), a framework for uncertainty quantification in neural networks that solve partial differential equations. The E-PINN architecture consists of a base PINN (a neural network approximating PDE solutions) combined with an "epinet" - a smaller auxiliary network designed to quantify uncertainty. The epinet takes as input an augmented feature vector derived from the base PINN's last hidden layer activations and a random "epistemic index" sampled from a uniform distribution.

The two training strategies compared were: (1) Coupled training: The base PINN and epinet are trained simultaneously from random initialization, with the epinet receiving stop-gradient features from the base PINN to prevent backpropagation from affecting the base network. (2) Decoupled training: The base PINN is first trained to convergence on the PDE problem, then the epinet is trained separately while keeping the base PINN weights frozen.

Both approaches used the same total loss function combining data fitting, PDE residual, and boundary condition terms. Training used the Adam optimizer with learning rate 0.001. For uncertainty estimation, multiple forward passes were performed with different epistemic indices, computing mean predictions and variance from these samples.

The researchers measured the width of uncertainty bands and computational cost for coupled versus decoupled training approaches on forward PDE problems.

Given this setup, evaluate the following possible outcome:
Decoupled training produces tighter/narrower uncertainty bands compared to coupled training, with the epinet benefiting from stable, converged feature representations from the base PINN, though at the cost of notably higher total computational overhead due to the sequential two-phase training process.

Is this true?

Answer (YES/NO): NO